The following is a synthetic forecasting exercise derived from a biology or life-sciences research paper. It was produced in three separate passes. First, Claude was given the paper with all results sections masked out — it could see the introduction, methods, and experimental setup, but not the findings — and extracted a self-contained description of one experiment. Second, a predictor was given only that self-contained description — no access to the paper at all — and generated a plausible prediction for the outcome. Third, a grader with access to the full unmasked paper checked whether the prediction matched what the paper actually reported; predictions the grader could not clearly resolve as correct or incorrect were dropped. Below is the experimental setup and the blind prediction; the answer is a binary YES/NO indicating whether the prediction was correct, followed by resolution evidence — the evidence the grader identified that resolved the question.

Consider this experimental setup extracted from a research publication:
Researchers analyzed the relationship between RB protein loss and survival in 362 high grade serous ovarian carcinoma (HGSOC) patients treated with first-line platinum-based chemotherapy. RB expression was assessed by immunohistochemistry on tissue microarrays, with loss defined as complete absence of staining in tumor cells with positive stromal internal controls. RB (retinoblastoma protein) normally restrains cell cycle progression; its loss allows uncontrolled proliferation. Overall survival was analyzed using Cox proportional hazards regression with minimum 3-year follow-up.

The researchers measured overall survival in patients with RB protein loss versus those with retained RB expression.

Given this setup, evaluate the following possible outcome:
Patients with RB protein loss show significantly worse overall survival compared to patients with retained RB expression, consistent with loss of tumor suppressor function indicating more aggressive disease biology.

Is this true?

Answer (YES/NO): NO